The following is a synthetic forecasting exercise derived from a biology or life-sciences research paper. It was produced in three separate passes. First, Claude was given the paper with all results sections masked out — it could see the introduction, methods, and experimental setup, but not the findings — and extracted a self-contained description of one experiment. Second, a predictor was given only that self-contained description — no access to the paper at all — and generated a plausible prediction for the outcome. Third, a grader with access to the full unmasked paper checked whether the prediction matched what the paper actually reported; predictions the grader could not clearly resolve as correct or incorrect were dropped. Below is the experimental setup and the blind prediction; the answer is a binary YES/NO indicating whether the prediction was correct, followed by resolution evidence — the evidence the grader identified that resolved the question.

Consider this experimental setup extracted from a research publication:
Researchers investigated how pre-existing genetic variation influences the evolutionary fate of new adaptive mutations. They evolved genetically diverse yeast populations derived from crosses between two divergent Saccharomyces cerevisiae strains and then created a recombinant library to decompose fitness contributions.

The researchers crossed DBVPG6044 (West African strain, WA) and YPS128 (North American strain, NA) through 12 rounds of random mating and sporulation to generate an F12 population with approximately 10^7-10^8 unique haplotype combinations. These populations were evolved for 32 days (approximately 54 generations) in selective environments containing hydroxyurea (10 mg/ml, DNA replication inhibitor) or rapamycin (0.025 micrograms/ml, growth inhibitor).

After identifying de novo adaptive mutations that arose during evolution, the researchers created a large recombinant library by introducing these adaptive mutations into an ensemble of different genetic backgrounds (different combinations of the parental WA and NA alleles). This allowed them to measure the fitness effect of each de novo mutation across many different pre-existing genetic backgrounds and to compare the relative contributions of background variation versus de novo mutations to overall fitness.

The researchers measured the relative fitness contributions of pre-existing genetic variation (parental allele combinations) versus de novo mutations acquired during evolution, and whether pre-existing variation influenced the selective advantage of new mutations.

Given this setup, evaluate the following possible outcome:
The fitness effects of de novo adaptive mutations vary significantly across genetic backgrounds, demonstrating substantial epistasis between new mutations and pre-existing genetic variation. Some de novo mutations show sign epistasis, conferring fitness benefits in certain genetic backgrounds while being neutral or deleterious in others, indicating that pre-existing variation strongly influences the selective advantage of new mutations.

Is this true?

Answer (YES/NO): NO